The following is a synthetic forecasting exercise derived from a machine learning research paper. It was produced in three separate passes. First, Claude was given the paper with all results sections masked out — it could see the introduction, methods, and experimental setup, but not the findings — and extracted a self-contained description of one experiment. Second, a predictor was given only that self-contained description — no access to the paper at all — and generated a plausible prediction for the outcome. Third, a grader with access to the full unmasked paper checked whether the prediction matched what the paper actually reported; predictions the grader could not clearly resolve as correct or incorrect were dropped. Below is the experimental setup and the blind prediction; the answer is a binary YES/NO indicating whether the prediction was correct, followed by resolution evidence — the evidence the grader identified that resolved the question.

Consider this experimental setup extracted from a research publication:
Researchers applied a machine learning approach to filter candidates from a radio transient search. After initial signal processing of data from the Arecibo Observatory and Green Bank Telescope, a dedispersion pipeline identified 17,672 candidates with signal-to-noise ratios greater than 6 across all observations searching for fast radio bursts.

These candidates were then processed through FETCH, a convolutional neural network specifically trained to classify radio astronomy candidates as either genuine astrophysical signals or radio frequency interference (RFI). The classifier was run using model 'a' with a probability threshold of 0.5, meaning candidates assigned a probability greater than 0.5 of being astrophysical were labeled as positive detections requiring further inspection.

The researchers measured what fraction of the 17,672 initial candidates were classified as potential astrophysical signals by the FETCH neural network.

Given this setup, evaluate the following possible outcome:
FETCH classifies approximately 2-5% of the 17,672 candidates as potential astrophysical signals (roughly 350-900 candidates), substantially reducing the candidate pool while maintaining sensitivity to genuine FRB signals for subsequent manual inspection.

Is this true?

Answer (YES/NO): YES